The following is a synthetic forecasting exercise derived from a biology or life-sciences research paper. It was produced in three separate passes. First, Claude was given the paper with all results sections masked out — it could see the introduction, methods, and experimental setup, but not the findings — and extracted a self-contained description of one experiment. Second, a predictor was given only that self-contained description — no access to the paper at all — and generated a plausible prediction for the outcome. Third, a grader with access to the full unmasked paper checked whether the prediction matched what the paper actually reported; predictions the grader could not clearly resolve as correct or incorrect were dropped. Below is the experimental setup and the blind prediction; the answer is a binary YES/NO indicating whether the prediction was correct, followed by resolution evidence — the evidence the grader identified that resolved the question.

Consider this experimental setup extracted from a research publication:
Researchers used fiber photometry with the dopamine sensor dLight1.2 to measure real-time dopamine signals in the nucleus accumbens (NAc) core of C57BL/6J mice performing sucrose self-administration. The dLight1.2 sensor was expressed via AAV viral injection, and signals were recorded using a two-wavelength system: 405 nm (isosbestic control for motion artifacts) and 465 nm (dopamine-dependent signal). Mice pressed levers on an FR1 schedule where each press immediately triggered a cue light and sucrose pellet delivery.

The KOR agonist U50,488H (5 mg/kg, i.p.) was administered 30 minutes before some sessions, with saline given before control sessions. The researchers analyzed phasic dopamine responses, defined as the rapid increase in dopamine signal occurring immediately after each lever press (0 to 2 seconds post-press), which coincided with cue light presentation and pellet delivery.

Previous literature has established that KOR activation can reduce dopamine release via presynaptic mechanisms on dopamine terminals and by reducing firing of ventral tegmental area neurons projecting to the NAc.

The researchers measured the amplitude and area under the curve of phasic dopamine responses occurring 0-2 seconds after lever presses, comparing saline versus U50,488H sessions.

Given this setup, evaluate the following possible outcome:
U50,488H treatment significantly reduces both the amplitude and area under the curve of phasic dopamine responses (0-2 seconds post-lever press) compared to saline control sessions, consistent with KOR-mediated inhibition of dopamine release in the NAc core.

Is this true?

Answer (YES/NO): NO